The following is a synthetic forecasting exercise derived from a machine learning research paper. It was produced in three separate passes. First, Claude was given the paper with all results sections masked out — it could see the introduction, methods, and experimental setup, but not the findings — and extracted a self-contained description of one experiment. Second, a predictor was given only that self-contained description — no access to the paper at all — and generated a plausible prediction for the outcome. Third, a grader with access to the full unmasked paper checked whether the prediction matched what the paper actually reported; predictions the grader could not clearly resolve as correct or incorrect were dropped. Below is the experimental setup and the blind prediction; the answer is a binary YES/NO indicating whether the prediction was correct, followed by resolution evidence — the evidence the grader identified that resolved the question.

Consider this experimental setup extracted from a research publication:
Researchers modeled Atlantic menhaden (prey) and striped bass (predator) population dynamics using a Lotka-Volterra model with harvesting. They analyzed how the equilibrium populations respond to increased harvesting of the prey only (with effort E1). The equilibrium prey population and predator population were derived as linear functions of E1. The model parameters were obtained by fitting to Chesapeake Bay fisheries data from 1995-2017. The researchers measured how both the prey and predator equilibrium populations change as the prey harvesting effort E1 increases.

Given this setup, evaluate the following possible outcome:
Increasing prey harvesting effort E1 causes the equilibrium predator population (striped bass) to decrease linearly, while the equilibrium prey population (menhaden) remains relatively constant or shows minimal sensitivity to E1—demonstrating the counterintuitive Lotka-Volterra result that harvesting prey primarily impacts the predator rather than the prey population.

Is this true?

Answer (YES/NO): NO